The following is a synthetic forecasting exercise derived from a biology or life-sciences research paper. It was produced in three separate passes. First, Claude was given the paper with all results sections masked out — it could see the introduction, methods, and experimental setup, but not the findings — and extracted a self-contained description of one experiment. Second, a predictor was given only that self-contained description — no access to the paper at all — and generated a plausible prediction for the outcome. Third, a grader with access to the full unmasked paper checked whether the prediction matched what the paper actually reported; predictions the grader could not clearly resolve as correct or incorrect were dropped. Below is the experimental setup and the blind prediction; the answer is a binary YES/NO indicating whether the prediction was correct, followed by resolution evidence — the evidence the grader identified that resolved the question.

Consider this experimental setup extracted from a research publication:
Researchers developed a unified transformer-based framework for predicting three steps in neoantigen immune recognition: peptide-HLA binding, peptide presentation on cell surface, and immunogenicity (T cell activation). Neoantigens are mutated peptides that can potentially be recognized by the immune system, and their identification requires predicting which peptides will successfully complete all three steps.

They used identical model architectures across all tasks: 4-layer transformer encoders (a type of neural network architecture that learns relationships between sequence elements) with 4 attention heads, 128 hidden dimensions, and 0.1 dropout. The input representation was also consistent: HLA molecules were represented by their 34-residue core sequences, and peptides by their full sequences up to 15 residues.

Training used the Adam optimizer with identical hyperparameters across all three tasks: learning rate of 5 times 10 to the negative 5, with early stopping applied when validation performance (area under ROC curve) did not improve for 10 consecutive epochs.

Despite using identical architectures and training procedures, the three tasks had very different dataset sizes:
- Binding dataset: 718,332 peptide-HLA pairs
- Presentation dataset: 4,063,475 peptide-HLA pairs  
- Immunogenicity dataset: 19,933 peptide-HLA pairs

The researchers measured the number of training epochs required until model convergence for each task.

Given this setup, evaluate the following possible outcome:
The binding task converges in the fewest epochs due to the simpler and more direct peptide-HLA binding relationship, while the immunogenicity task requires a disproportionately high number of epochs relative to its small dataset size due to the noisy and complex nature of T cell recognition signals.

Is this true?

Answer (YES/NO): NO